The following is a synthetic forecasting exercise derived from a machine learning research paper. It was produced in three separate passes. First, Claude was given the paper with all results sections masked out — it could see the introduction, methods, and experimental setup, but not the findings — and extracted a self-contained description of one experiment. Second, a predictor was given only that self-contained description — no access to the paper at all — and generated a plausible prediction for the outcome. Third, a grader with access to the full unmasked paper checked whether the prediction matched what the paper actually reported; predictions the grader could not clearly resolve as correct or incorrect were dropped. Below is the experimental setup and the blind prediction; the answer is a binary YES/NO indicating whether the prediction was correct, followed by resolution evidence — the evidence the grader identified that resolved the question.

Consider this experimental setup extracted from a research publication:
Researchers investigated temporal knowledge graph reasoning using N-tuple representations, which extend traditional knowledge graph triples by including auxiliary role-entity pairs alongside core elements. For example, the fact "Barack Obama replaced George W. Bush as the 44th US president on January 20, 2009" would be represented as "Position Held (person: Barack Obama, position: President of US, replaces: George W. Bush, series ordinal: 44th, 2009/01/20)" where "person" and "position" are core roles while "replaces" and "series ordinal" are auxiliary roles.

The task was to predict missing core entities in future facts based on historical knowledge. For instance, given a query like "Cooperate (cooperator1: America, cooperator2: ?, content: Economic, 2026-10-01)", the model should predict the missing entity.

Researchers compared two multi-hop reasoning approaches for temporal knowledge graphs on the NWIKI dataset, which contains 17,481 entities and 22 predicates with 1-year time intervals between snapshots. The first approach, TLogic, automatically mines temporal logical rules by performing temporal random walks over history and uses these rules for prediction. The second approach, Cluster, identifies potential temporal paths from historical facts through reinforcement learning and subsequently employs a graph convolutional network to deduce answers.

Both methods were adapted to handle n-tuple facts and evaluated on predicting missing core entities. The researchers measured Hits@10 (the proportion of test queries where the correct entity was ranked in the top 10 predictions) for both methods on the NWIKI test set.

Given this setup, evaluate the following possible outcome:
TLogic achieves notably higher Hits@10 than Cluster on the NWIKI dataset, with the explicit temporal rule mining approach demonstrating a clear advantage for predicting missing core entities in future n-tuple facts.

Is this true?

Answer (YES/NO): NO